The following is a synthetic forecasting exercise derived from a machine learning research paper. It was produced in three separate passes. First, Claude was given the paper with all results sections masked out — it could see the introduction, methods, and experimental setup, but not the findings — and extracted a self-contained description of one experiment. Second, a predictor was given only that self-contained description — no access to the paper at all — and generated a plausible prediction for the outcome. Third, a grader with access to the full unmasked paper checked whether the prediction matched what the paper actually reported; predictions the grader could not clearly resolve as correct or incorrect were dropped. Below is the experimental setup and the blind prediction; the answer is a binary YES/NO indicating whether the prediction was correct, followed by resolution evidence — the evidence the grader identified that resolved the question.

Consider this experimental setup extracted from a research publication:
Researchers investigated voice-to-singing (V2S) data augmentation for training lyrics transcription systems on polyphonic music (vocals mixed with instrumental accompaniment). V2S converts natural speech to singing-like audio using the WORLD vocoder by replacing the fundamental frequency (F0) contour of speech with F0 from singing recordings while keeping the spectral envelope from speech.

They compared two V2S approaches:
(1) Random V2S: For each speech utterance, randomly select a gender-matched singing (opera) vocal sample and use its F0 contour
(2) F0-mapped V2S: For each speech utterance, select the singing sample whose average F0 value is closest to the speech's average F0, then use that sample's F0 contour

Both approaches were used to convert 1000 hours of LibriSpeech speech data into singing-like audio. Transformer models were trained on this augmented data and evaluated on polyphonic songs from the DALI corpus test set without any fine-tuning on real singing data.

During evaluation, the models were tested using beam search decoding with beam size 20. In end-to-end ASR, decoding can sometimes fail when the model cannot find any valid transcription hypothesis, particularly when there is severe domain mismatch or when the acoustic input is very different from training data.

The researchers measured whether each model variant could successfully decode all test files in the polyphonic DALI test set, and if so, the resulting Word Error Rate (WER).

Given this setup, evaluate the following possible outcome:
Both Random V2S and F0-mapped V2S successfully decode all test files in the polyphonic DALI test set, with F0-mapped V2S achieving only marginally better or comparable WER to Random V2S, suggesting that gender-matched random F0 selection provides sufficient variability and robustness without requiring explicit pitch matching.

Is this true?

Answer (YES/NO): NO